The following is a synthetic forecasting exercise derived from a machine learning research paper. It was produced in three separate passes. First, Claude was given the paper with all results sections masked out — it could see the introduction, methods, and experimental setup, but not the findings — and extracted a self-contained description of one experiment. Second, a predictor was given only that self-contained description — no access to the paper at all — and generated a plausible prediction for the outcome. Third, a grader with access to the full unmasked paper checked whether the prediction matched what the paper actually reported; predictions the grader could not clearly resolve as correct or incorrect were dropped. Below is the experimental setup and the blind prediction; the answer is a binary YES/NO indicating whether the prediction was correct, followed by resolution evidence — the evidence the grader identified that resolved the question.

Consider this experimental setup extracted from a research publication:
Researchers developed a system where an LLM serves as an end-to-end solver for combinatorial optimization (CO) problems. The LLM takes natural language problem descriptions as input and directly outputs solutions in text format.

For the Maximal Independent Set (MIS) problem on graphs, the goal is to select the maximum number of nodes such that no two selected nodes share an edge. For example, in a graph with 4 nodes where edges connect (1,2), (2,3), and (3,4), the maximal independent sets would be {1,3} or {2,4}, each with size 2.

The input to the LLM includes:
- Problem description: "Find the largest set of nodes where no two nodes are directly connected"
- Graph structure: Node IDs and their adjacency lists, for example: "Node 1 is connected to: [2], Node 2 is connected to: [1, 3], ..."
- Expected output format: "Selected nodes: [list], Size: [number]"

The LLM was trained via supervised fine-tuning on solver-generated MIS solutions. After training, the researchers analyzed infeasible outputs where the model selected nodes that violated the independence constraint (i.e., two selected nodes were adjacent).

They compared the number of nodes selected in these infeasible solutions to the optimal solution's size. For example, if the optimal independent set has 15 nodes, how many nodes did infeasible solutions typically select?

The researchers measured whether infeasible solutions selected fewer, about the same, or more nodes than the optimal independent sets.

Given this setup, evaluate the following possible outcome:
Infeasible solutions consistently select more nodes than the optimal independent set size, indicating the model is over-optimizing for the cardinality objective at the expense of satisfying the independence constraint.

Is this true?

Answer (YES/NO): YES